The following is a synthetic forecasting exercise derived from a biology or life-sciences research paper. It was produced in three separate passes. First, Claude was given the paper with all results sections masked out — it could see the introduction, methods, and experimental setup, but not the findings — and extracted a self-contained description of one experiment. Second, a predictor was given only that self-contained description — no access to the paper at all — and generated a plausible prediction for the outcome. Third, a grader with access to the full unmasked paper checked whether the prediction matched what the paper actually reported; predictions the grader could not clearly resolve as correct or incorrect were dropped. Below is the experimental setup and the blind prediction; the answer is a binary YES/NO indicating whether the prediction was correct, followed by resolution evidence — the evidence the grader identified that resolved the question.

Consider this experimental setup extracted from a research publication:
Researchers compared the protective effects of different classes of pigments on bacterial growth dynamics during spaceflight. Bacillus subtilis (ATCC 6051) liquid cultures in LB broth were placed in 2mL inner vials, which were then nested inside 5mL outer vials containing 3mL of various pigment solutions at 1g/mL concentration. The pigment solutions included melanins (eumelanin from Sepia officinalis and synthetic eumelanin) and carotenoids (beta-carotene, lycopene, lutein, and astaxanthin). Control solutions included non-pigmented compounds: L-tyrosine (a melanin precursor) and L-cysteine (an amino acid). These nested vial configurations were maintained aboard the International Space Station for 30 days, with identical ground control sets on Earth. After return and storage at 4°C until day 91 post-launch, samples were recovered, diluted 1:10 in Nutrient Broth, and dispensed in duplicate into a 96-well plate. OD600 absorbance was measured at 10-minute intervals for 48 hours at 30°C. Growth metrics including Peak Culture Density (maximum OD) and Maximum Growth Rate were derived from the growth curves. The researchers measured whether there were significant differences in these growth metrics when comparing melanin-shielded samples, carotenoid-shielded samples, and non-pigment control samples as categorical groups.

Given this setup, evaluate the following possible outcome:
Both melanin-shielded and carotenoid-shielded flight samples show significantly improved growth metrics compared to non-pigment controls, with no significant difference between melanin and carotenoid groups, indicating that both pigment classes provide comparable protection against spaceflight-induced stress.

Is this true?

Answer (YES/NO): NO